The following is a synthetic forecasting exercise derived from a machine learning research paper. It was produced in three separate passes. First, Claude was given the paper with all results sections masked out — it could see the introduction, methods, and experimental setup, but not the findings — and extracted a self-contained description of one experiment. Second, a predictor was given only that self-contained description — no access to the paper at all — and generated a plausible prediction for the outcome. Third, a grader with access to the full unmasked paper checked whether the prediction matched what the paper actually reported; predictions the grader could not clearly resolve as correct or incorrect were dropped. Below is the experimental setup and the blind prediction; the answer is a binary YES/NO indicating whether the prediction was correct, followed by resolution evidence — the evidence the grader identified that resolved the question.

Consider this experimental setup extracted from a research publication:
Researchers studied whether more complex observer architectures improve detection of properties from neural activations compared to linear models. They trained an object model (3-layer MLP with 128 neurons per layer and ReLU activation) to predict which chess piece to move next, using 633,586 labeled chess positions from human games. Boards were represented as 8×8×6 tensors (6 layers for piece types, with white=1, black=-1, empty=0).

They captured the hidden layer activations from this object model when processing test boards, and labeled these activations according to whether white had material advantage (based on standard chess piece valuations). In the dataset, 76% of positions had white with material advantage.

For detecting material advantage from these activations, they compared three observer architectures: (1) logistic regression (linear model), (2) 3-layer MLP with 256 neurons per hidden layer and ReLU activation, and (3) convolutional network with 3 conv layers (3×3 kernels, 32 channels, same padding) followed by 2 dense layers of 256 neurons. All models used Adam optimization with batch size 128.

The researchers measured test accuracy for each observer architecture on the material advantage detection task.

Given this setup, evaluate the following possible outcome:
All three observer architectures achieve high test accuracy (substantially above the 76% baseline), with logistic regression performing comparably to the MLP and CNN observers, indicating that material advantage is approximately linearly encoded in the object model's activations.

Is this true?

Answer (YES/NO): NO